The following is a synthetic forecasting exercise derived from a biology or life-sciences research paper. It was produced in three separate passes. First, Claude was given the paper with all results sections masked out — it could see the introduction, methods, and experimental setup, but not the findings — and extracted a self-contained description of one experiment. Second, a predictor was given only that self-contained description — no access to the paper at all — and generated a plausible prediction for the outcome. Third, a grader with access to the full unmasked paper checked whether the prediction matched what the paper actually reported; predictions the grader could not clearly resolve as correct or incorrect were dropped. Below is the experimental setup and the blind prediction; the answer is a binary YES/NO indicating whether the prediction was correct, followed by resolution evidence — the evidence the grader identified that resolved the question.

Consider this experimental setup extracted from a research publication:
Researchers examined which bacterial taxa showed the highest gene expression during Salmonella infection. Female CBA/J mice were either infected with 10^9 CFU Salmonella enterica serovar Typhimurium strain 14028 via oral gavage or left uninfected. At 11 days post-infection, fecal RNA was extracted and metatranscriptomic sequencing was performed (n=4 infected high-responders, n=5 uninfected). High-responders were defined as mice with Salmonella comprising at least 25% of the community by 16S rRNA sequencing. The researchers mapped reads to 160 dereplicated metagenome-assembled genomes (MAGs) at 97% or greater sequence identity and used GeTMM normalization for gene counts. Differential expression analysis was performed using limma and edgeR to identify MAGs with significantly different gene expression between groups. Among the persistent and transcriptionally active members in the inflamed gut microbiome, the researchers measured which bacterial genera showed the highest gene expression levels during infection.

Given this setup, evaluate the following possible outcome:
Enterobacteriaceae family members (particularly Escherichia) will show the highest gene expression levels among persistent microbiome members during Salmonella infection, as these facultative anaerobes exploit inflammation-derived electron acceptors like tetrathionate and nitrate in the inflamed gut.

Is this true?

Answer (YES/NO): NO